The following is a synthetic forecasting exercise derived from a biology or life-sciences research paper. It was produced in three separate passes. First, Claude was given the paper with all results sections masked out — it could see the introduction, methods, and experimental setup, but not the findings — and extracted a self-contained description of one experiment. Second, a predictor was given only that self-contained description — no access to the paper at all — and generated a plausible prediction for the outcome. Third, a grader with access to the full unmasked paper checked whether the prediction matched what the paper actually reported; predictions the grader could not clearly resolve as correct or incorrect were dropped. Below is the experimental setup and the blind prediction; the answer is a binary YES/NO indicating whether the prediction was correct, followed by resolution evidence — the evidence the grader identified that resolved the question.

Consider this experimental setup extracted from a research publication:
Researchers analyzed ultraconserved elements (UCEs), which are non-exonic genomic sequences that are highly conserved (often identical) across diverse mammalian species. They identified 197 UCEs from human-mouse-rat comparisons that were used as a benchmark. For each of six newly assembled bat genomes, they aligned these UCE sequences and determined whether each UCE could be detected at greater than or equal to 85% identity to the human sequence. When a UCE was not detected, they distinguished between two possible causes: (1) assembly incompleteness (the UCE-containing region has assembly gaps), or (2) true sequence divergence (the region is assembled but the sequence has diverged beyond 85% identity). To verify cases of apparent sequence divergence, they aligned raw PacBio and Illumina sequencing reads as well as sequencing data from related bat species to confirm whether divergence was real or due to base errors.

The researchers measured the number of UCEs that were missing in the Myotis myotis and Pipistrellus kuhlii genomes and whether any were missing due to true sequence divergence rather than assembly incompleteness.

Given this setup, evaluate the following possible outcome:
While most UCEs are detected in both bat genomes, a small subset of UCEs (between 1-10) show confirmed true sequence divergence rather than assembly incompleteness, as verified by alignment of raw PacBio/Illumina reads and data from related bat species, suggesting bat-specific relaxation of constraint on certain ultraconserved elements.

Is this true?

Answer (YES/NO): YES